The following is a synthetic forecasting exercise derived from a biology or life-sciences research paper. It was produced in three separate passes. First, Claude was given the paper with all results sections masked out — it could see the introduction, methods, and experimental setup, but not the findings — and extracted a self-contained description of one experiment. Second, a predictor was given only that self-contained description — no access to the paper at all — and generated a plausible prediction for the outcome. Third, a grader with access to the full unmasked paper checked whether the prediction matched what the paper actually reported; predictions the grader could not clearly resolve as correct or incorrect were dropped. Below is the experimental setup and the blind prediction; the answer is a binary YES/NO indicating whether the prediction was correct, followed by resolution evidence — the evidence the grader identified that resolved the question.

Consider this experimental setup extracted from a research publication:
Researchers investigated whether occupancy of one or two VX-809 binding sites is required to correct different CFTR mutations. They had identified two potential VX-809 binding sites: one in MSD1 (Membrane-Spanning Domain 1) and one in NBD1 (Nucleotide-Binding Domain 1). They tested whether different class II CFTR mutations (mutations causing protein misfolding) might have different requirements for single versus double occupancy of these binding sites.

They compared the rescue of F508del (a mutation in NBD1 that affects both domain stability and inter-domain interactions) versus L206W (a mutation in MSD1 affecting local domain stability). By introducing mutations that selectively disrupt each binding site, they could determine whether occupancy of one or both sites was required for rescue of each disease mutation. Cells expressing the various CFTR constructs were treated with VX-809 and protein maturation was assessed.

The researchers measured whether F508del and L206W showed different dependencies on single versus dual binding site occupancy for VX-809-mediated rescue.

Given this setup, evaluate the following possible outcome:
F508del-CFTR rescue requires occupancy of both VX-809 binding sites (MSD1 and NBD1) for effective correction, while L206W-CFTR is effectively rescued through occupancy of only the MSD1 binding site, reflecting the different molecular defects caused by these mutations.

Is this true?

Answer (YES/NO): YES